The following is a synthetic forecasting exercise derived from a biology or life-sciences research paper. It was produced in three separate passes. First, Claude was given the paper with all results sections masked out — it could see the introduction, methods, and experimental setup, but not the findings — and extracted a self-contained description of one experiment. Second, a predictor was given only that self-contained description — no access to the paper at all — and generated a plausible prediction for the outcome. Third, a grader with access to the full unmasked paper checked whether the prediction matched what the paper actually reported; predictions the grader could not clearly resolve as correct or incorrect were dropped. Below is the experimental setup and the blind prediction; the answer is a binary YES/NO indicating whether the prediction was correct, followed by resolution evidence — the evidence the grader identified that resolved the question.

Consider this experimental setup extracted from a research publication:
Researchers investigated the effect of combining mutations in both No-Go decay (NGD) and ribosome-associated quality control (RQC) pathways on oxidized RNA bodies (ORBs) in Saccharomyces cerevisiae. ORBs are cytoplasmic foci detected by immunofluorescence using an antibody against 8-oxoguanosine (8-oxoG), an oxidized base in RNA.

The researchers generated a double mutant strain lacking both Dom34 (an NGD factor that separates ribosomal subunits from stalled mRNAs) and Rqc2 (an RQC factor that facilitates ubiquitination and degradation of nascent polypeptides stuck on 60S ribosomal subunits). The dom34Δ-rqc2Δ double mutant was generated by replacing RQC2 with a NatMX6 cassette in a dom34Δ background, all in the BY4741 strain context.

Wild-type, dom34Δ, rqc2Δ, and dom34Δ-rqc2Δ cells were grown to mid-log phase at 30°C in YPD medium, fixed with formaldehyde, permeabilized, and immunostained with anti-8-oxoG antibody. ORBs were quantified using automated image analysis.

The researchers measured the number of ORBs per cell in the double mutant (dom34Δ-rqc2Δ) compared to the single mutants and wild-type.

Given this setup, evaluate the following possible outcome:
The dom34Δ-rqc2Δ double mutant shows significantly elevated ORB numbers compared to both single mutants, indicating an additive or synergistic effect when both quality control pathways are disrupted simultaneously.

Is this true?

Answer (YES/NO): NO